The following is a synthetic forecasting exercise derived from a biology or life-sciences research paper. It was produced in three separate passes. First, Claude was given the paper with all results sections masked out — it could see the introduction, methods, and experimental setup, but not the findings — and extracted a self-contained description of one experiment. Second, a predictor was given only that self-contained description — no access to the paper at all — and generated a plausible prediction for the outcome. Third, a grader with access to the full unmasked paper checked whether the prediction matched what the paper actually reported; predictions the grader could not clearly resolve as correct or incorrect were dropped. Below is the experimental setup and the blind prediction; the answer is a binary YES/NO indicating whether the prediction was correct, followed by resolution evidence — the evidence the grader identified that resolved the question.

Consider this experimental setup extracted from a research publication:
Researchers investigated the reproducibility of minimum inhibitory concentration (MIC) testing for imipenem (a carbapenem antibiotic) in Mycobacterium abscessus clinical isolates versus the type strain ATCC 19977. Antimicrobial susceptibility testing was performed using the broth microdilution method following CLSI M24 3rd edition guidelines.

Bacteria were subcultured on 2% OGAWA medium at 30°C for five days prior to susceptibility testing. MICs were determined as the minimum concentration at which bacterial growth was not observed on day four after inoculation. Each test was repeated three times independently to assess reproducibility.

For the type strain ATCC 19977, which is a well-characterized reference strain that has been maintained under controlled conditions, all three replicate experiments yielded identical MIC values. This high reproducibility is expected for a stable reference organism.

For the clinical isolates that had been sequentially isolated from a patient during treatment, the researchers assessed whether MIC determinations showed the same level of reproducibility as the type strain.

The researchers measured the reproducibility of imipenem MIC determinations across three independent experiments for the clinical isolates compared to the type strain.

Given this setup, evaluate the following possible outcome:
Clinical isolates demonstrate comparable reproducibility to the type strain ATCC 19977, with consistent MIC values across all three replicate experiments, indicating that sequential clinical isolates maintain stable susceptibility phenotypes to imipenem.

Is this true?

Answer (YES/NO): NO